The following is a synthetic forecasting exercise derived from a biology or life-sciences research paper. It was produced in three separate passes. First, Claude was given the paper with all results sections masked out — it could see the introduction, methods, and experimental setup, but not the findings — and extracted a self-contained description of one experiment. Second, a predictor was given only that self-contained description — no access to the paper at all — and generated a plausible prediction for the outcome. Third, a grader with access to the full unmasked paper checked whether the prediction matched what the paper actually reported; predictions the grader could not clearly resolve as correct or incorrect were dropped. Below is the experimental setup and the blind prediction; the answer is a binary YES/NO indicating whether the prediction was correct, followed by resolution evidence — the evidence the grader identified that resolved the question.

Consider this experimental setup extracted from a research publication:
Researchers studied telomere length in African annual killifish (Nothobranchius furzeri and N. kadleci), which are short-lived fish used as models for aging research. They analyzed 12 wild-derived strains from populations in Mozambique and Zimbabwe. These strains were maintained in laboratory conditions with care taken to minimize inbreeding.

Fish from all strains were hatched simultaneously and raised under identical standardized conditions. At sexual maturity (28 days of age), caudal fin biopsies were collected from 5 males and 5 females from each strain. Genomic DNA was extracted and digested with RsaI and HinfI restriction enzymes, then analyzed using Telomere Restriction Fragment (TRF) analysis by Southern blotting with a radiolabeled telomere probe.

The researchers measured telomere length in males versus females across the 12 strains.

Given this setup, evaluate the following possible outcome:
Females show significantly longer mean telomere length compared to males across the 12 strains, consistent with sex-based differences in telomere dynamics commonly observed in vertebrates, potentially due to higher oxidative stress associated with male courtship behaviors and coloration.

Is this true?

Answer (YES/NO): YES